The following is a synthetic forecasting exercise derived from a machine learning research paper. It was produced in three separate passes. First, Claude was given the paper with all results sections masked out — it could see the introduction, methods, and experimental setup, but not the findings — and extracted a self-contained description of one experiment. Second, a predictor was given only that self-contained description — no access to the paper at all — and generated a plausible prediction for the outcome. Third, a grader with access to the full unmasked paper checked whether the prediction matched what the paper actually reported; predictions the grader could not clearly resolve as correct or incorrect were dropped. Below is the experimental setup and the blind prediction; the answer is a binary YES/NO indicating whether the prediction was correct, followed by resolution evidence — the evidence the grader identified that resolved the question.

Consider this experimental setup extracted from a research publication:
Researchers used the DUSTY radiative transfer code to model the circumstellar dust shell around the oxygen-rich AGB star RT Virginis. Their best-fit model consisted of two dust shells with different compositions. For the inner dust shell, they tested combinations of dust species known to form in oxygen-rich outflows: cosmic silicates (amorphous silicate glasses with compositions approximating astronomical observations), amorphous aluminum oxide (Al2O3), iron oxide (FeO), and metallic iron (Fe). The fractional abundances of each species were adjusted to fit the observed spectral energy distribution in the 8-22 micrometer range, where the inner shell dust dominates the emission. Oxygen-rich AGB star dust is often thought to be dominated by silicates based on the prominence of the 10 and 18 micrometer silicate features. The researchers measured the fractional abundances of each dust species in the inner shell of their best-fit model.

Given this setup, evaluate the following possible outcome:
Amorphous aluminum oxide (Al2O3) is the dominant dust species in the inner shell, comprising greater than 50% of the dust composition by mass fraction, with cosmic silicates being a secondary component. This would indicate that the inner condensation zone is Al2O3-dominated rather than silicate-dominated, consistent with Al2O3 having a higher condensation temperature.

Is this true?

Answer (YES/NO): NO